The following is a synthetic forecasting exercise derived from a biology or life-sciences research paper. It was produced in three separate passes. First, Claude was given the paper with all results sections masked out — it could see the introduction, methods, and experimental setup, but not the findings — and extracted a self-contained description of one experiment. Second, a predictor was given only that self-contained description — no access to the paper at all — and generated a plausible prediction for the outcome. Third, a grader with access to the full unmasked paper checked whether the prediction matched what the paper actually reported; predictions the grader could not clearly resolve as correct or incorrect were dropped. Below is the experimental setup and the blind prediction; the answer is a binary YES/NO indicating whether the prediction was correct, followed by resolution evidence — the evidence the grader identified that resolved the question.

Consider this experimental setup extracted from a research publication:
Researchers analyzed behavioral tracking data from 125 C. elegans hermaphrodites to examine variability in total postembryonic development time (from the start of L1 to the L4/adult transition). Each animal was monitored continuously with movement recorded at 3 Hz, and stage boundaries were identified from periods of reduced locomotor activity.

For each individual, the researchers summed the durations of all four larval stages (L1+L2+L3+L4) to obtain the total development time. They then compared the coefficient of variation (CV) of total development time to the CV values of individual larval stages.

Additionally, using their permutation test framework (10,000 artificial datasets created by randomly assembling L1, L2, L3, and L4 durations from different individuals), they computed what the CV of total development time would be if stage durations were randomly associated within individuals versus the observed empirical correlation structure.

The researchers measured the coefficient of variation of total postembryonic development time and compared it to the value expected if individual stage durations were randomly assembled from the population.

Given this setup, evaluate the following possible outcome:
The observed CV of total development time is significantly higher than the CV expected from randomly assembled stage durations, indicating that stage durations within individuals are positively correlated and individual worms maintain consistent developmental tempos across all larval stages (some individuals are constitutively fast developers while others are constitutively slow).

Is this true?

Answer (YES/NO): YES